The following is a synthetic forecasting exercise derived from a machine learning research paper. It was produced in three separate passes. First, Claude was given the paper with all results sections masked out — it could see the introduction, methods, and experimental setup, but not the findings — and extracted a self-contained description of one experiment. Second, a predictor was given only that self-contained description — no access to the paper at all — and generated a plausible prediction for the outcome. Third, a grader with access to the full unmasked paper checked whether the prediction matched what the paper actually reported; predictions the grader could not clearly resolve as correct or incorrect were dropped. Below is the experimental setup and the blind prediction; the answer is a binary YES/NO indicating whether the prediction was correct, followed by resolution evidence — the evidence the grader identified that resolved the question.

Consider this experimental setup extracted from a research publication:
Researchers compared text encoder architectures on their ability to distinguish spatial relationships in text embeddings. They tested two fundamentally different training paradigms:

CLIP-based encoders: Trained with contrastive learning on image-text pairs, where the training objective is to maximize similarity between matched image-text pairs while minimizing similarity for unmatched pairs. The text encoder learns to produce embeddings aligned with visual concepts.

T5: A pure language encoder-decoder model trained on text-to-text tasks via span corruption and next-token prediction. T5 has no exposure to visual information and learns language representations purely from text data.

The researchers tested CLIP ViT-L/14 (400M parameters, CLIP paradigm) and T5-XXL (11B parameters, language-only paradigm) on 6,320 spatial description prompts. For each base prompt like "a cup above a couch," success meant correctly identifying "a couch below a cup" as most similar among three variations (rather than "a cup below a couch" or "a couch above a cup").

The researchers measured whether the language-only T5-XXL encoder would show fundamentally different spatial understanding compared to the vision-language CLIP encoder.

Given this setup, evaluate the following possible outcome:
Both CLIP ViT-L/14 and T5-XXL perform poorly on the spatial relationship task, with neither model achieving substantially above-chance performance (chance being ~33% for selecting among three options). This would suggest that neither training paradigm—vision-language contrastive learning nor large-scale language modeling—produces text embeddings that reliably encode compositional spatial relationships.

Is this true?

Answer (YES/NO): YES